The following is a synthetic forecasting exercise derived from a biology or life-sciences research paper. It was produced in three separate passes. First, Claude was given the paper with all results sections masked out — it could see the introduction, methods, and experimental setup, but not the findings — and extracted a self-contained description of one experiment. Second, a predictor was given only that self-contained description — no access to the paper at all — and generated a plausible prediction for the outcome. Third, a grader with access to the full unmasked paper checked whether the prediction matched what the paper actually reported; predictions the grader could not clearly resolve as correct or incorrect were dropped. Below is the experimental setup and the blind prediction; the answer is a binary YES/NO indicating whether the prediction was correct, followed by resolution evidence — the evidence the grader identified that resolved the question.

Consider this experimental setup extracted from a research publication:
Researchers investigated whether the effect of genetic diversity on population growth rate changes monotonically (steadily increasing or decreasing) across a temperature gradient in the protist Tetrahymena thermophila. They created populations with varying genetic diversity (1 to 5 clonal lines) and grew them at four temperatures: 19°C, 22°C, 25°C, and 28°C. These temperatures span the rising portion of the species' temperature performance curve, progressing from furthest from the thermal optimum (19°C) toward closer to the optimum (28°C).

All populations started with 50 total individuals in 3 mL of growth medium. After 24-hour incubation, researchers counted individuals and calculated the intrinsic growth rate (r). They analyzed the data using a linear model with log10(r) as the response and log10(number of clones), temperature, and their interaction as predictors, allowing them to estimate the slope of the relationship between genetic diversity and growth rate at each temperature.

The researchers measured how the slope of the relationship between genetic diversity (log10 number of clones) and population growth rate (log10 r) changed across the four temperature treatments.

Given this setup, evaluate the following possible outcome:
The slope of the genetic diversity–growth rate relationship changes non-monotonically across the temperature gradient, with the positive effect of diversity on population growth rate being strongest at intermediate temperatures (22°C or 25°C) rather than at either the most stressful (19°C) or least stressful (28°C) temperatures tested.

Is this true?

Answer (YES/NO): NO